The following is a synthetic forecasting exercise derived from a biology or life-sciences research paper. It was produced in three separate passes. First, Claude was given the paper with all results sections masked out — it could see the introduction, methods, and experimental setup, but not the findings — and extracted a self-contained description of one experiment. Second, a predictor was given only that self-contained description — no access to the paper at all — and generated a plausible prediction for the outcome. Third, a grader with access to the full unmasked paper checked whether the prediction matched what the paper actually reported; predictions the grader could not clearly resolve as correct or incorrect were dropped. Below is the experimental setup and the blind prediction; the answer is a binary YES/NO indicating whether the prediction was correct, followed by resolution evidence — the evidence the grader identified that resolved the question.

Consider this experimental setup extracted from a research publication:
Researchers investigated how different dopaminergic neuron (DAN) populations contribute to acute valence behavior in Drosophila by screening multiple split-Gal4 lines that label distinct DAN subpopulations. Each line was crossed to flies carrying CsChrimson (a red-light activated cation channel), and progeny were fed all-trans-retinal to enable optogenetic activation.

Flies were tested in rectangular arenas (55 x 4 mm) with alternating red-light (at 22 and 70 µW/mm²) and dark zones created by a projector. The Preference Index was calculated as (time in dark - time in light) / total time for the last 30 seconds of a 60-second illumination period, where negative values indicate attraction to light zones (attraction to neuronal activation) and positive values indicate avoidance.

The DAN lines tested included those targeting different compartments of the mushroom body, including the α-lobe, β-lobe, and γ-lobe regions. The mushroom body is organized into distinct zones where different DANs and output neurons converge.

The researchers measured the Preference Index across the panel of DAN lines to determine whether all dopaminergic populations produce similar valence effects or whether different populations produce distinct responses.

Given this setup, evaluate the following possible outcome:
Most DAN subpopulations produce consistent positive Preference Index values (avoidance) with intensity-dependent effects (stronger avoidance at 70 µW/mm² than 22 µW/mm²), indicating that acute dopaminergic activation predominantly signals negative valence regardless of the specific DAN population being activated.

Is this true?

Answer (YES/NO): NO